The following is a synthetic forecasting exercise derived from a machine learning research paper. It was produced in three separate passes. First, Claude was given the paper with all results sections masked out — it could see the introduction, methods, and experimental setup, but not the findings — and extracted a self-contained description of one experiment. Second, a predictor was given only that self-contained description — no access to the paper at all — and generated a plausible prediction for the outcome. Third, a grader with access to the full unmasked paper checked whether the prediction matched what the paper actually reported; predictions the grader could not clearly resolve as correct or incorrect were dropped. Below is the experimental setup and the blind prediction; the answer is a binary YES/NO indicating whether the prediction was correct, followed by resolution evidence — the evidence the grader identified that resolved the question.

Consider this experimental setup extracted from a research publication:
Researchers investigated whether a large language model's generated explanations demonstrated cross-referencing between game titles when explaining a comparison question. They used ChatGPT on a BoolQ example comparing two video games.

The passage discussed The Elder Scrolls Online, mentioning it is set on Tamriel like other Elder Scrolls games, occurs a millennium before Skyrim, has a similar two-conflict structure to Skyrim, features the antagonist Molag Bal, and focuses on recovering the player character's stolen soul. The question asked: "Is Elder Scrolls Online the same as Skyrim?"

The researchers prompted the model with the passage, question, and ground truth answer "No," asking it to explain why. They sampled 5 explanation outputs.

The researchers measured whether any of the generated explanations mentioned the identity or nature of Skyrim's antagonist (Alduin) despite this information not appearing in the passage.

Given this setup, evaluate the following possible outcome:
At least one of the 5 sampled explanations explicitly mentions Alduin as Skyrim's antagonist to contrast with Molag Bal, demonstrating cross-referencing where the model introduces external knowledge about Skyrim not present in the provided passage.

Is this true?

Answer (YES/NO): YES